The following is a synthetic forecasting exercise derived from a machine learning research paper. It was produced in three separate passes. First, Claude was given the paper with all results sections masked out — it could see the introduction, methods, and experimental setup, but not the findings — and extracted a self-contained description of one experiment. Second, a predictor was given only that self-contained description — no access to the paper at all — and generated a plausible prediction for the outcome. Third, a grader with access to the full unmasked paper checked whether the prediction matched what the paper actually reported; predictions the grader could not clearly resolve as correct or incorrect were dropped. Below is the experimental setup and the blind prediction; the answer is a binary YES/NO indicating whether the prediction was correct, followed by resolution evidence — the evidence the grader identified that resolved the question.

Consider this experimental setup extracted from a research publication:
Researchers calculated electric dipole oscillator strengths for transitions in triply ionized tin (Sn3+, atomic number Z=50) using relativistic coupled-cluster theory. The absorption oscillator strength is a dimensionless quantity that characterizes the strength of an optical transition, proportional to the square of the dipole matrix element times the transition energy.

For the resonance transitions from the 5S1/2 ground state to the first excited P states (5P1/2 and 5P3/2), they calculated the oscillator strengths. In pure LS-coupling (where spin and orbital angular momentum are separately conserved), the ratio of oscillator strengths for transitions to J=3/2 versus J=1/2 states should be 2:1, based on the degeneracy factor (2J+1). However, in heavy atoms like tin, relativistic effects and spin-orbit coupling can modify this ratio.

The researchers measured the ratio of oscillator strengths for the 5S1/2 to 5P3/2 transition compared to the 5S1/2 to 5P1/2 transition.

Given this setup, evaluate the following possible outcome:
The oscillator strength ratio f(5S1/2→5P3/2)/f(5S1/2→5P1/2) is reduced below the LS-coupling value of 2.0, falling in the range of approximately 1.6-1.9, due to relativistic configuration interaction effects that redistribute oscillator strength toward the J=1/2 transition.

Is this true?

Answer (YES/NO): NO